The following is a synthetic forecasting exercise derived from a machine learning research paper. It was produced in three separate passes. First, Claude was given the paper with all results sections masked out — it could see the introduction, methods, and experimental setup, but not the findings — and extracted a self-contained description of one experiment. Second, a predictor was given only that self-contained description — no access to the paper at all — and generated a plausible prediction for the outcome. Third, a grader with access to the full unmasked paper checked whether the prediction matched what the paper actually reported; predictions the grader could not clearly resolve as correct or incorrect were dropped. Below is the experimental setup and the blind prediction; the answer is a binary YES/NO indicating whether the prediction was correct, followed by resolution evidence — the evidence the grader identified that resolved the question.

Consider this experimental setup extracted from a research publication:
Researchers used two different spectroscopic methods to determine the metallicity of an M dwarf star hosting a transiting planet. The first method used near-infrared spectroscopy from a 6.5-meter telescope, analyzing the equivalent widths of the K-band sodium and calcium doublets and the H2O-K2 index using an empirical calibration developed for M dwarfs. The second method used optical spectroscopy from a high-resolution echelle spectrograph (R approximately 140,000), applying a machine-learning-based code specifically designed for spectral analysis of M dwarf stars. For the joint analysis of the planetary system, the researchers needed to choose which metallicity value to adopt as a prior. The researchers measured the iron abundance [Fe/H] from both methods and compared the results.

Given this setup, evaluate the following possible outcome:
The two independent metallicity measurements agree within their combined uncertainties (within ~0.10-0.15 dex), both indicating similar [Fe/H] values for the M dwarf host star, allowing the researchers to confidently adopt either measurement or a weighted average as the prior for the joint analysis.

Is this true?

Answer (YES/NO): NO